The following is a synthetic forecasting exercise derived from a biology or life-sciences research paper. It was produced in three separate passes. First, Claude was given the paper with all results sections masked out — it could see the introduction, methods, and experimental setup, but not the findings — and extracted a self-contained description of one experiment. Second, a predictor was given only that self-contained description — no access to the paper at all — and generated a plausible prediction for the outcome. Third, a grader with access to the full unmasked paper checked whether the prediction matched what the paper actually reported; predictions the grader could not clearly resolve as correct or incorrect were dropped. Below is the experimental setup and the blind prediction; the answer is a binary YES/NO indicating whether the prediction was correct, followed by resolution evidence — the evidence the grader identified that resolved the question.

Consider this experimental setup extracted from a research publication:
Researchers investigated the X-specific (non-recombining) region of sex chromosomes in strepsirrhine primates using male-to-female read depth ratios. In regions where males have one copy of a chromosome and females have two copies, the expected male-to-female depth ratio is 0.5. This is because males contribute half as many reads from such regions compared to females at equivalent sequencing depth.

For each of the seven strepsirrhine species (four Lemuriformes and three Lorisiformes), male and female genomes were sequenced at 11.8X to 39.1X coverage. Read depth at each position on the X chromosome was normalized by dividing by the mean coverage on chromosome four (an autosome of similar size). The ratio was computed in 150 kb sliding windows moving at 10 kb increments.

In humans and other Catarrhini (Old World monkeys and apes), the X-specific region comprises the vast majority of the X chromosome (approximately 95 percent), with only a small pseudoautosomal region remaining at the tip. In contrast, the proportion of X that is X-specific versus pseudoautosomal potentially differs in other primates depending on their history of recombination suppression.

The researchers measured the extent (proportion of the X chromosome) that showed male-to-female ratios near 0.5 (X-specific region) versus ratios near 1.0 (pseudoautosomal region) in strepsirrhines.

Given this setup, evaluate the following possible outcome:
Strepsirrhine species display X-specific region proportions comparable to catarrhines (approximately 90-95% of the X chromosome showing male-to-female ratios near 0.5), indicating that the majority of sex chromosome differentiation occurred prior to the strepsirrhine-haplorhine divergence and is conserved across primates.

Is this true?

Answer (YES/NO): NO